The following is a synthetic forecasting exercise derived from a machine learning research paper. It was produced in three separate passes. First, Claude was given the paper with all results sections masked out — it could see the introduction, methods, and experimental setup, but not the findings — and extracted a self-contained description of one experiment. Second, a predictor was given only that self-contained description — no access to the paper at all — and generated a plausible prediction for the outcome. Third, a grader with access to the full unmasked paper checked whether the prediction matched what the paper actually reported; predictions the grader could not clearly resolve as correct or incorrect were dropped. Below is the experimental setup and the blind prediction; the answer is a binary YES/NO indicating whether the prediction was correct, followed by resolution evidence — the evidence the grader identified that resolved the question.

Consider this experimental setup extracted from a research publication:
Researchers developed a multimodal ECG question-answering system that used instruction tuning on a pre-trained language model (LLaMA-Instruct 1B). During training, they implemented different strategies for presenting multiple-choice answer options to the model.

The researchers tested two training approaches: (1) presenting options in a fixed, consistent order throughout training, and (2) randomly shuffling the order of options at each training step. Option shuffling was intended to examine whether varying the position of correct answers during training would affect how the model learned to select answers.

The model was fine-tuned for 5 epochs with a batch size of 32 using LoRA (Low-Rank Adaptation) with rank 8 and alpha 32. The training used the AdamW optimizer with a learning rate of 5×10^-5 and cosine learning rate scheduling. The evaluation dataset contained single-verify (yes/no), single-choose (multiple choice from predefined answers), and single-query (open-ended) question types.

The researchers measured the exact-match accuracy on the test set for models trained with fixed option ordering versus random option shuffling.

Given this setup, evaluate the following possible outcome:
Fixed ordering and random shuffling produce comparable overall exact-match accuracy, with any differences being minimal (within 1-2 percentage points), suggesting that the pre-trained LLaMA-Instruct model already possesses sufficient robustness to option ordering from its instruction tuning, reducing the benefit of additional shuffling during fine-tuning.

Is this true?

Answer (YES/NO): NO